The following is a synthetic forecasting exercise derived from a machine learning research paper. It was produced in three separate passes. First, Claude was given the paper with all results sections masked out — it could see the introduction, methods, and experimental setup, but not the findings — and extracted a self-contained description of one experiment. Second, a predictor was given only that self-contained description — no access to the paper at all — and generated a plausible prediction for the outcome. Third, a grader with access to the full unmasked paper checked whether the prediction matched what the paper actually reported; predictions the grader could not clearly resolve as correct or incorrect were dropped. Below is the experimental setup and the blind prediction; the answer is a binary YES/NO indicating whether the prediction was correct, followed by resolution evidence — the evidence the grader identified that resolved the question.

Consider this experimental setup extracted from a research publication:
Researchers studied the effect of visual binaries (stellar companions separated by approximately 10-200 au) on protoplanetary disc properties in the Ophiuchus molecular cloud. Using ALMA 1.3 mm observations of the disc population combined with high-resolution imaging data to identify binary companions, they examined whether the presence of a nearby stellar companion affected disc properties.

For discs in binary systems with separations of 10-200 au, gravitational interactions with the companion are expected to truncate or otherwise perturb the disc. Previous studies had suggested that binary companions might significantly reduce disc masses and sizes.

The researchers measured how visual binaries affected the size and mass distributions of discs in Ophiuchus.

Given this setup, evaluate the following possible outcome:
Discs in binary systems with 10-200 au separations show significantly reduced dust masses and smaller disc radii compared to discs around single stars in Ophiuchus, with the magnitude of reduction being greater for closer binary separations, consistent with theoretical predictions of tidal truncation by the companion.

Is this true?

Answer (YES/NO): NO